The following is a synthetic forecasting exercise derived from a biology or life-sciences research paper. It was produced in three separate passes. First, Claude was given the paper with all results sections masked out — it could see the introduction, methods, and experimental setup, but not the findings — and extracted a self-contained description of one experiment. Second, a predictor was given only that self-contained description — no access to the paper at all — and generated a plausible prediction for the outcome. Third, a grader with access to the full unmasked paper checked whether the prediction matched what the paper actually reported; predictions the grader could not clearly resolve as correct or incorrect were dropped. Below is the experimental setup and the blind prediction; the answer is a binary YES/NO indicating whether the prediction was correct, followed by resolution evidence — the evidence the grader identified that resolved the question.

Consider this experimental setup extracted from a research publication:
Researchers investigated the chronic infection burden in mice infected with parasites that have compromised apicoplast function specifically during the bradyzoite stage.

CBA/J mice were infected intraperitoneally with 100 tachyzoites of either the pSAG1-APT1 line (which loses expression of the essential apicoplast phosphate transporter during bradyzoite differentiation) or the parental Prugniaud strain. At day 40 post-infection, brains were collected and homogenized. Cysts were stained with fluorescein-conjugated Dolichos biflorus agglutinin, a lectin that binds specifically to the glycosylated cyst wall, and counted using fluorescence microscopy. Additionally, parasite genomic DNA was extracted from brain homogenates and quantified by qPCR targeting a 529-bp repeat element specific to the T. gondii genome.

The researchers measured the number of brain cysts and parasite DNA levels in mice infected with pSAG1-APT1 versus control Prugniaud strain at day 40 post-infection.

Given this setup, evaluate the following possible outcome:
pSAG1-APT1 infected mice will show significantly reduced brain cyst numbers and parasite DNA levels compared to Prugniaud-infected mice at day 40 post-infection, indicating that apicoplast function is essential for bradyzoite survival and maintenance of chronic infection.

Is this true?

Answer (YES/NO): NO